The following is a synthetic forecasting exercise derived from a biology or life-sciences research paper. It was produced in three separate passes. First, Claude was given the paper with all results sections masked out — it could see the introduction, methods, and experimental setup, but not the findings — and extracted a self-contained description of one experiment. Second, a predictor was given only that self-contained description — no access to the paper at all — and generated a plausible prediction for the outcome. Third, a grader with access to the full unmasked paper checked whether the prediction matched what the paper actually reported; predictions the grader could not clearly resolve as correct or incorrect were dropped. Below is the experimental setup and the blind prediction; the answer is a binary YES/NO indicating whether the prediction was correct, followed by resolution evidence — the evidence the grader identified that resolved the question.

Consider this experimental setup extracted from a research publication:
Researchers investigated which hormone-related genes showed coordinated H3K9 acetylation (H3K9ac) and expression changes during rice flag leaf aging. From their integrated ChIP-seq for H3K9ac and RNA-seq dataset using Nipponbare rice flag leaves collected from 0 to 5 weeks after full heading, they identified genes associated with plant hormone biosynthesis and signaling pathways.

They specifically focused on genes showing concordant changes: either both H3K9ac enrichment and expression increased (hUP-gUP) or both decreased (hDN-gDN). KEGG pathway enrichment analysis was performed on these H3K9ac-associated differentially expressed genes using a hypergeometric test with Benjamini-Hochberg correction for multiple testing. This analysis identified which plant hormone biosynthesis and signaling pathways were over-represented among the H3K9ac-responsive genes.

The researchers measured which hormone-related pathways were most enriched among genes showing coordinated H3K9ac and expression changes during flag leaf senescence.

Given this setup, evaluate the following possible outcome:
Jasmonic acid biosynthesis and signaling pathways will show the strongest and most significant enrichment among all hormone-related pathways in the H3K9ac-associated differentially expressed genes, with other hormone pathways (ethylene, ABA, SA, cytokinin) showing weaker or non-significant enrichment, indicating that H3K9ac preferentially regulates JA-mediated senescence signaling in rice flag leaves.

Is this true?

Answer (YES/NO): NO